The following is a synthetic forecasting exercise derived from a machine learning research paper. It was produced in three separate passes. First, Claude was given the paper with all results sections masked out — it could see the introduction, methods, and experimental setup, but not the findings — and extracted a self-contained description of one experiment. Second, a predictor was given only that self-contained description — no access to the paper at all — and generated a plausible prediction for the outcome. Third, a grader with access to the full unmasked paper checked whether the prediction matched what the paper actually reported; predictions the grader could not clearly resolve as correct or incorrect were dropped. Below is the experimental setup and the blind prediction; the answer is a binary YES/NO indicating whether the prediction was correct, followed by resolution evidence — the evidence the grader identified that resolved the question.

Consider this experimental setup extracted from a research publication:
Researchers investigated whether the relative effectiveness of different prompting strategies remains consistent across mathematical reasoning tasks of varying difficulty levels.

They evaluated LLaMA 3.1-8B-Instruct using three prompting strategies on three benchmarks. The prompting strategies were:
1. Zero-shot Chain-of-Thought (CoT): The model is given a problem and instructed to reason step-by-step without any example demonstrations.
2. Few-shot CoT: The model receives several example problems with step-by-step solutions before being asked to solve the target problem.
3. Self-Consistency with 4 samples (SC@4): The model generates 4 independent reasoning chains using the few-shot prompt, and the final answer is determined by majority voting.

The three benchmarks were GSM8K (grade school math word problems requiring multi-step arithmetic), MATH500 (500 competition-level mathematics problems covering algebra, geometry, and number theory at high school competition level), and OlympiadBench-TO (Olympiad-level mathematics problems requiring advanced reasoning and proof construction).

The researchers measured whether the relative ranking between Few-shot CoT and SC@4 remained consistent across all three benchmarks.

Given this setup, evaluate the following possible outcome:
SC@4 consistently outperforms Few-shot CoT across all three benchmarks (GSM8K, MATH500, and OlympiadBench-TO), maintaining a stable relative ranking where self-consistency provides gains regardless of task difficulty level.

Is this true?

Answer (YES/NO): NO